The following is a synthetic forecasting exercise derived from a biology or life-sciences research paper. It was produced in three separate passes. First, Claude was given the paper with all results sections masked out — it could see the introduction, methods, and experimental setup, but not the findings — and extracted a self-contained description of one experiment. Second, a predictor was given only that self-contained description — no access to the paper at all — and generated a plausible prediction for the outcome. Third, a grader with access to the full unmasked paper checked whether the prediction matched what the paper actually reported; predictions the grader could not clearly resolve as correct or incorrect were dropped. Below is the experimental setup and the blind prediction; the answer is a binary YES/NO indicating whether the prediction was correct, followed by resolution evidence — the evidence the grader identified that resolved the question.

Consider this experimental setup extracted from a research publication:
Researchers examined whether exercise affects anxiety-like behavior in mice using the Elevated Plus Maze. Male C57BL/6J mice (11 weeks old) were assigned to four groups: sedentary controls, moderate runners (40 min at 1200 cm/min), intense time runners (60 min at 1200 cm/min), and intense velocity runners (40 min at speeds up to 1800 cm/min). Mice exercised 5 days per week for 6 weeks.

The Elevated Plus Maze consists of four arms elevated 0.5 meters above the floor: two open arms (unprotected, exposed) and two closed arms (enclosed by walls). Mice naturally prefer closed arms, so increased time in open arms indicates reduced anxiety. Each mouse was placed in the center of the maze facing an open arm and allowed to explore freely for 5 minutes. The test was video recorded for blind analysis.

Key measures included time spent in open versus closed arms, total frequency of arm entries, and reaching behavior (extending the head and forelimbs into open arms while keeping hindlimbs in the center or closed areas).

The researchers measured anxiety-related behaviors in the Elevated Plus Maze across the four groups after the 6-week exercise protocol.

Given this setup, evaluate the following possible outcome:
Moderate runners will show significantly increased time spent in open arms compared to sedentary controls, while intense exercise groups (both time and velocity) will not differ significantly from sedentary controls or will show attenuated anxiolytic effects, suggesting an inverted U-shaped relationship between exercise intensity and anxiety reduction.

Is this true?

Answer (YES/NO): NO